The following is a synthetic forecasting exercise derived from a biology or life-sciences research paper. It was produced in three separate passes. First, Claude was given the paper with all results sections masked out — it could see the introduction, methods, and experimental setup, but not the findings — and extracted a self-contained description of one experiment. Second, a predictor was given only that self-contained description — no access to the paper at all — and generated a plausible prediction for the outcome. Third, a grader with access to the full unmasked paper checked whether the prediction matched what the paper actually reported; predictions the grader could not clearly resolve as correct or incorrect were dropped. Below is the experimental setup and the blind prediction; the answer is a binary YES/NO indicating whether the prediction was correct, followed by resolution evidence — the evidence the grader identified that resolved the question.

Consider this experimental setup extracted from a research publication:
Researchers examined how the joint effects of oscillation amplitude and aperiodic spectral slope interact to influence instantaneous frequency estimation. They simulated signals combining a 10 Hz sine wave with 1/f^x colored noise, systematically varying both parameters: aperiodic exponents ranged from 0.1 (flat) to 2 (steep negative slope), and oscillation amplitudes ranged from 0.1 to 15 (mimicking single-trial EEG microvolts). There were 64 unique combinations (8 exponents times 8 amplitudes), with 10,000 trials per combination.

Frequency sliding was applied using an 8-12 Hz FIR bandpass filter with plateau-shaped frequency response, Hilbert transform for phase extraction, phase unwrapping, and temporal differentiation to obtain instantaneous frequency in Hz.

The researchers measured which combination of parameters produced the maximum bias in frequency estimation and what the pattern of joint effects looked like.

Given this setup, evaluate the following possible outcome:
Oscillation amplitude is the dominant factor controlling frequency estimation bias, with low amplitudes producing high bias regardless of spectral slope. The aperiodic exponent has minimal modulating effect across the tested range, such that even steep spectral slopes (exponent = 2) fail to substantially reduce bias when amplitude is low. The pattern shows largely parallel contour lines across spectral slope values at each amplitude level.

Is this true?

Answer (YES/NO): NO